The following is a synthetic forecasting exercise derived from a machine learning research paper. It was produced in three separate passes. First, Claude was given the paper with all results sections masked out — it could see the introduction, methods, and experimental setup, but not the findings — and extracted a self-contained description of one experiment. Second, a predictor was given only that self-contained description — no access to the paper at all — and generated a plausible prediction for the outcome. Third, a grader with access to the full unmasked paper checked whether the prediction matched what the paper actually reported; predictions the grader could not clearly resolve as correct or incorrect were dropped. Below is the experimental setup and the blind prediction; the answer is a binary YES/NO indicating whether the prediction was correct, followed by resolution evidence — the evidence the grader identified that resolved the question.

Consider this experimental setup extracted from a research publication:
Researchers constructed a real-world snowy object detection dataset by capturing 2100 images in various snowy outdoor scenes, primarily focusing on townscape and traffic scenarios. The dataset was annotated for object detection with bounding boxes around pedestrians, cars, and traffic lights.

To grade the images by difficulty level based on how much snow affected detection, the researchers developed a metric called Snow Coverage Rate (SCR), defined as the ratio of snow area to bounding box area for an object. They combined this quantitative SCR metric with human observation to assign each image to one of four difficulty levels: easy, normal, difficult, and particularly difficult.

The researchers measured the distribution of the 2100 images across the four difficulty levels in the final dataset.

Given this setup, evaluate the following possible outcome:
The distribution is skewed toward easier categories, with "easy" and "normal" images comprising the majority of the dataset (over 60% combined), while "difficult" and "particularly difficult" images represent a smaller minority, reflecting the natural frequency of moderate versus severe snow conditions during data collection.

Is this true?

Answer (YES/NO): YES